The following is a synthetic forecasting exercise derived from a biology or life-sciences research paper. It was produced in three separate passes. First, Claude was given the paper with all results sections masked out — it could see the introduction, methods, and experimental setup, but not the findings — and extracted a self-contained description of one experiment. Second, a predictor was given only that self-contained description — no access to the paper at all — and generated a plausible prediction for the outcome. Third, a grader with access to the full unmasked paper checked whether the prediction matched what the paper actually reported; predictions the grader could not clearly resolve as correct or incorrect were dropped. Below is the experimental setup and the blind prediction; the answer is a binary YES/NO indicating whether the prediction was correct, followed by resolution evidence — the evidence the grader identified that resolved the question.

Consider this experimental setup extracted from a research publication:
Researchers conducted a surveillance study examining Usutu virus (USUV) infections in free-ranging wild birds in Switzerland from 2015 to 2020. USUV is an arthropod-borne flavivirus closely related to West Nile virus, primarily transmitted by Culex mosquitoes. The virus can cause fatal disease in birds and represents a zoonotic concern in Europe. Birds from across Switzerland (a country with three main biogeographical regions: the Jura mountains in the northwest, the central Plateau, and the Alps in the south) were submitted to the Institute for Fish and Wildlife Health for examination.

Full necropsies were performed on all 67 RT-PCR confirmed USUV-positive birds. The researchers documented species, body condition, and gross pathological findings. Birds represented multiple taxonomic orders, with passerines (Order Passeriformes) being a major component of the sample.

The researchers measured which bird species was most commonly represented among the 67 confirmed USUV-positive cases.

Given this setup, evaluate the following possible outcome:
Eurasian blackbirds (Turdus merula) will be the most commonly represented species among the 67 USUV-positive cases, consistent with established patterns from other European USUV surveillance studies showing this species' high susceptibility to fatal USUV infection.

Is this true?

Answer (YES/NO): YES